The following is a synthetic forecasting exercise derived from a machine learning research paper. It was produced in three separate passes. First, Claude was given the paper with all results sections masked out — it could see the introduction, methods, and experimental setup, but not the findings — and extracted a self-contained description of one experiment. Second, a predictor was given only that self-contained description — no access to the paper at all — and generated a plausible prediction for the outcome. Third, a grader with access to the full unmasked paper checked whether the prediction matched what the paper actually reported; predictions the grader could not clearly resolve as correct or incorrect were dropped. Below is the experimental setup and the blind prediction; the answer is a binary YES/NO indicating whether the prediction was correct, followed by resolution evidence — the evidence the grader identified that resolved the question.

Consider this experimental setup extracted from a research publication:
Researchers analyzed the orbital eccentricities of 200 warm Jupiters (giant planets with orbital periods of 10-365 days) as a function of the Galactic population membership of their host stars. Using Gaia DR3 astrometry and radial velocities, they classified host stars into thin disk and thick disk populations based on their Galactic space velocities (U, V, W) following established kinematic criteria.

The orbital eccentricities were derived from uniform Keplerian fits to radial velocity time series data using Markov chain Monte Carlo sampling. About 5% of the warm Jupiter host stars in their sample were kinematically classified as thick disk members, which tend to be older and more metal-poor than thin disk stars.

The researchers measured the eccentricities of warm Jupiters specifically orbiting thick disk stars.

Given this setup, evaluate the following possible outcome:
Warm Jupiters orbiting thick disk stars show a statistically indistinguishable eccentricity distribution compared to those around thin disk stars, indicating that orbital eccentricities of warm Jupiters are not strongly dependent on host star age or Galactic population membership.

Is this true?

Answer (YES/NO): NO